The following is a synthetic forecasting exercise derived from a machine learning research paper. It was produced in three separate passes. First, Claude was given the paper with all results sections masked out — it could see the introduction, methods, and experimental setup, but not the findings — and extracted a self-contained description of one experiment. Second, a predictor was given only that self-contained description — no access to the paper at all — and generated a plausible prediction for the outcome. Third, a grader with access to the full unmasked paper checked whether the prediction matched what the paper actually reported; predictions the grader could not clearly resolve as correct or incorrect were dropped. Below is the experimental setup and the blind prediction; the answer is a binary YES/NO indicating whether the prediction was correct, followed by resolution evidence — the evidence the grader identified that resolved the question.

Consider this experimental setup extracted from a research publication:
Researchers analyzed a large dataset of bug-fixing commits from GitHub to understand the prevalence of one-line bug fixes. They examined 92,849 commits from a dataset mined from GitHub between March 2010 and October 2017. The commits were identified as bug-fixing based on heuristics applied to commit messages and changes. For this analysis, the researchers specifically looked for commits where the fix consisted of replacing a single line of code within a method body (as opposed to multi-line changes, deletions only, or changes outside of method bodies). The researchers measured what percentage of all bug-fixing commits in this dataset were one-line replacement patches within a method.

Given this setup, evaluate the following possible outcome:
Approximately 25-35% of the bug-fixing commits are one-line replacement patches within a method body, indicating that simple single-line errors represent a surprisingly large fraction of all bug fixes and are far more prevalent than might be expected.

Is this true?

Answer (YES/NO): NO